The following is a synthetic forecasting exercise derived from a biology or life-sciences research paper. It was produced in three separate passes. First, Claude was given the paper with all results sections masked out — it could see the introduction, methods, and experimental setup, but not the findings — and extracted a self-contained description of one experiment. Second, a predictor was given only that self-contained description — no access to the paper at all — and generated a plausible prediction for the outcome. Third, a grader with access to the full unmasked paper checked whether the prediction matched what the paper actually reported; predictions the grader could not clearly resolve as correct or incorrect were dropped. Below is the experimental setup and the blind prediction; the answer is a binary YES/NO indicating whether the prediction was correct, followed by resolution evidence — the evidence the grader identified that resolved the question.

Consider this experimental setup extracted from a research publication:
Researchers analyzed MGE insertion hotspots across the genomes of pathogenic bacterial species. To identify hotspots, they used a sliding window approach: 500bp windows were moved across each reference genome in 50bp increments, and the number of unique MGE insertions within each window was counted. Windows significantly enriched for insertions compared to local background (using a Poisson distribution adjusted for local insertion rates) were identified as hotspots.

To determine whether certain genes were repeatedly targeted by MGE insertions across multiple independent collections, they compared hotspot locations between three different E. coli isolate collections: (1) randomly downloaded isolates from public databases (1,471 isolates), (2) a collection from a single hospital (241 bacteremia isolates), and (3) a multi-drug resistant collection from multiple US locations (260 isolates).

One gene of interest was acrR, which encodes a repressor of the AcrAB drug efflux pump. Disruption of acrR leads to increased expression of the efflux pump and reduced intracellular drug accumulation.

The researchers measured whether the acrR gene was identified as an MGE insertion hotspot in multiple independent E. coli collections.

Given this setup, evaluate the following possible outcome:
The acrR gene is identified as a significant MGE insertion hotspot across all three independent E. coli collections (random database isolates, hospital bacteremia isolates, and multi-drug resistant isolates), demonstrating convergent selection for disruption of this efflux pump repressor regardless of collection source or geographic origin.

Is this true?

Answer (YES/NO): YES